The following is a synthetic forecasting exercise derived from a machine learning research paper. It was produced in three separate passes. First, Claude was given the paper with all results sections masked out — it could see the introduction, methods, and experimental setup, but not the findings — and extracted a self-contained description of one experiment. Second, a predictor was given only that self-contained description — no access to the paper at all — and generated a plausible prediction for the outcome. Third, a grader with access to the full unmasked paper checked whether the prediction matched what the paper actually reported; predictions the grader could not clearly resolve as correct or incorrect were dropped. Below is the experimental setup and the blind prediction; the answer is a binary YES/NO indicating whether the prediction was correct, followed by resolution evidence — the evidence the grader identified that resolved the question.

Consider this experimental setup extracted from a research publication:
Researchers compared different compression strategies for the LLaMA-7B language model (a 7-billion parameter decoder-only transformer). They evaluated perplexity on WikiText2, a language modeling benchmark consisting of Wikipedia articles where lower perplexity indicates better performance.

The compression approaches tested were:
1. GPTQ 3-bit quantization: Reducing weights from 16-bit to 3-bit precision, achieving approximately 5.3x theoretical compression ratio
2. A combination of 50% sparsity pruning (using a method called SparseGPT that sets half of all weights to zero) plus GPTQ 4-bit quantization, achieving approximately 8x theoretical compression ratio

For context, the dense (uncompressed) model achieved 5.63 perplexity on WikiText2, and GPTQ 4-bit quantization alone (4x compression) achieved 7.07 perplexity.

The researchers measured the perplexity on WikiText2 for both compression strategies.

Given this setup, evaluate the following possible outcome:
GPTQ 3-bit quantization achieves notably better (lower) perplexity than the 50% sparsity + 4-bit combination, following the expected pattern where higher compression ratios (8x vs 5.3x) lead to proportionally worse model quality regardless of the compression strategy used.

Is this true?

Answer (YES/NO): NO